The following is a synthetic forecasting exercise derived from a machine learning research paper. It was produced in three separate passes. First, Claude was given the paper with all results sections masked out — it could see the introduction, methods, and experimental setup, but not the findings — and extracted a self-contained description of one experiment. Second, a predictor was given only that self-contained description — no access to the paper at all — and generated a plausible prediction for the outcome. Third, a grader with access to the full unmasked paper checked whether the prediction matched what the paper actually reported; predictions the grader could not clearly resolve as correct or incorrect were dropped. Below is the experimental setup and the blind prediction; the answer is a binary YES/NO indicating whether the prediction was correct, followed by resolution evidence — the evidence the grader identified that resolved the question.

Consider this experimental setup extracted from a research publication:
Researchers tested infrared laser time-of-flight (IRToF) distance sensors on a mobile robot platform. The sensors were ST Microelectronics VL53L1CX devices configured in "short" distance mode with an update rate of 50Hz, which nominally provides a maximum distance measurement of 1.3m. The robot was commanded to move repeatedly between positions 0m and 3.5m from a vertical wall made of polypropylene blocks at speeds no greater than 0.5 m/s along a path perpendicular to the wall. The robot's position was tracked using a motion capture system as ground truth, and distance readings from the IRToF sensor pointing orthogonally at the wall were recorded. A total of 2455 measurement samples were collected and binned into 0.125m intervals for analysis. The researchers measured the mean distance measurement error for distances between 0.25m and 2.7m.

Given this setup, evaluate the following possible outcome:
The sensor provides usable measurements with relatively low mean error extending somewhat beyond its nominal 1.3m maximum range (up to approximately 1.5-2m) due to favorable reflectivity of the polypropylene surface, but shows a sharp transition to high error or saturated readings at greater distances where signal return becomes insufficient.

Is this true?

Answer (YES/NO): NO